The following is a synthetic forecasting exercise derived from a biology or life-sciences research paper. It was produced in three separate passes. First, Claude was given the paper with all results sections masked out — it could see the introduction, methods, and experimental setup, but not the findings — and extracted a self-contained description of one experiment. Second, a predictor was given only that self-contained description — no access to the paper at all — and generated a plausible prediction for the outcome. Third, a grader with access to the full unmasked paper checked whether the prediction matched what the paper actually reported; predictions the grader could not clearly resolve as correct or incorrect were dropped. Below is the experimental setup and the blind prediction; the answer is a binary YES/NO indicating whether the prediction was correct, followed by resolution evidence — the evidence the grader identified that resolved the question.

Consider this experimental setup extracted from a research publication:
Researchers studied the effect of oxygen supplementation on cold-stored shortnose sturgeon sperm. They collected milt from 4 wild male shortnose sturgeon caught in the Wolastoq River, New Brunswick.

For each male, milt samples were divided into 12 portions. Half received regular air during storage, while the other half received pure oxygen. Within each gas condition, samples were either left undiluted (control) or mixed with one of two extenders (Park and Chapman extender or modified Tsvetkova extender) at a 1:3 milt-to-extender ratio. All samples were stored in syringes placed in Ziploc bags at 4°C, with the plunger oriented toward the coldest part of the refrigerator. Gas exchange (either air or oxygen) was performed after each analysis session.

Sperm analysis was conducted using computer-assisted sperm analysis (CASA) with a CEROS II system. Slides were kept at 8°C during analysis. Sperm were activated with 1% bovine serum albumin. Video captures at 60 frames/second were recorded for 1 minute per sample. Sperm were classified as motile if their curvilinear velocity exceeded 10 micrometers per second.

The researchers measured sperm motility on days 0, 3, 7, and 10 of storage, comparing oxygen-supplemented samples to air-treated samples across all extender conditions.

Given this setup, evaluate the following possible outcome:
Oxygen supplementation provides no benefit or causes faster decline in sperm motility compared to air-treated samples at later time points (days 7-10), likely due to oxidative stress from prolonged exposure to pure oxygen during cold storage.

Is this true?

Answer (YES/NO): NO